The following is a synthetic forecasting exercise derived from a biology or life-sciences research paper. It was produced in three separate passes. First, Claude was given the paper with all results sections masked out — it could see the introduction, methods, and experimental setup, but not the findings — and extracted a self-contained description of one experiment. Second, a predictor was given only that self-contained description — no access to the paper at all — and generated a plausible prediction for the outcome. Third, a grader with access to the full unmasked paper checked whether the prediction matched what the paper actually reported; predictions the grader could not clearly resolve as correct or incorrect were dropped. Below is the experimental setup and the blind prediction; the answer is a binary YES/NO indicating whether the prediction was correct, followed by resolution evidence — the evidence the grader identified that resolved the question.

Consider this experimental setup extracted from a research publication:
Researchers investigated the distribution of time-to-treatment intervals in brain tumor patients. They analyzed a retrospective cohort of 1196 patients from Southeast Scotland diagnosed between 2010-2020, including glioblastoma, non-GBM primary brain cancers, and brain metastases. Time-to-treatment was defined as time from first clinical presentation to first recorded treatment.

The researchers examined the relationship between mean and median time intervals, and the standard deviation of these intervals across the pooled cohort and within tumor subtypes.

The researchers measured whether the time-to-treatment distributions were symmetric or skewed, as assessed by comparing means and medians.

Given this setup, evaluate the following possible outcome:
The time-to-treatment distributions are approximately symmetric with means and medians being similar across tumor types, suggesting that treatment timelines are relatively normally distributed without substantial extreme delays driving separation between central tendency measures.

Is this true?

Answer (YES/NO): NO